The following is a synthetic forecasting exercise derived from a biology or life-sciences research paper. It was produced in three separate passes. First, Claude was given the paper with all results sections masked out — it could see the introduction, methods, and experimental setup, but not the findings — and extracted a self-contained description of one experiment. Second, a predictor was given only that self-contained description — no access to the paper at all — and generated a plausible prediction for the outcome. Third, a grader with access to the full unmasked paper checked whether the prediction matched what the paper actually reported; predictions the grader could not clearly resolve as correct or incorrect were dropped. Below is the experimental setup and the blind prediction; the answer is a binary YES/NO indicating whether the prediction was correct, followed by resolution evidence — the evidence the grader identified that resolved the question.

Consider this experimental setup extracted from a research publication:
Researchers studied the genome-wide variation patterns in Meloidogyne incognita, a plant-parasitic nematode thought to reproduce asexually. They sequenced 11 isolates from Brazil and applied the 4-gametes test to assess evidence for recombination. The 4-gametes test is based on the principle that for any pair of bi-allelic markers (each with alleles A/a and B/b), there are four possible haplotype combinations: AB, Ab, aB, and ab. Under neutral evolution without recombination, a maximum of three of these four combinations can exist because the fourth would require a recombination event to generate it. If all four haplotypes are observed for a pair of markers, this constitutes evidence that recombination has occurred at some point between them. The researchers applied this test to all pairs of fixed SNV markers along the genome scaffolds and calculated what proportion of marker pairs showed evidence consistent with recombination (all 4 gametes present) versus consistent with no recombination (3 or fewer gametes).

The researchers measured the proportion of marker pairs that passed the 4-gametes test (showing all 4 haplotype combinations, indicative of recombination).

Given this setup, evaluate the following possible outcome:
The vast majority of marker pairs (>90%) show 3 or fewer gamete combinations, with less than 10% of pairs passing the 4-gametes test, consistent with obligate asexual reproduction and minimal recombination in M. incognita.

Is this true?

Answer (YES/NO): YES